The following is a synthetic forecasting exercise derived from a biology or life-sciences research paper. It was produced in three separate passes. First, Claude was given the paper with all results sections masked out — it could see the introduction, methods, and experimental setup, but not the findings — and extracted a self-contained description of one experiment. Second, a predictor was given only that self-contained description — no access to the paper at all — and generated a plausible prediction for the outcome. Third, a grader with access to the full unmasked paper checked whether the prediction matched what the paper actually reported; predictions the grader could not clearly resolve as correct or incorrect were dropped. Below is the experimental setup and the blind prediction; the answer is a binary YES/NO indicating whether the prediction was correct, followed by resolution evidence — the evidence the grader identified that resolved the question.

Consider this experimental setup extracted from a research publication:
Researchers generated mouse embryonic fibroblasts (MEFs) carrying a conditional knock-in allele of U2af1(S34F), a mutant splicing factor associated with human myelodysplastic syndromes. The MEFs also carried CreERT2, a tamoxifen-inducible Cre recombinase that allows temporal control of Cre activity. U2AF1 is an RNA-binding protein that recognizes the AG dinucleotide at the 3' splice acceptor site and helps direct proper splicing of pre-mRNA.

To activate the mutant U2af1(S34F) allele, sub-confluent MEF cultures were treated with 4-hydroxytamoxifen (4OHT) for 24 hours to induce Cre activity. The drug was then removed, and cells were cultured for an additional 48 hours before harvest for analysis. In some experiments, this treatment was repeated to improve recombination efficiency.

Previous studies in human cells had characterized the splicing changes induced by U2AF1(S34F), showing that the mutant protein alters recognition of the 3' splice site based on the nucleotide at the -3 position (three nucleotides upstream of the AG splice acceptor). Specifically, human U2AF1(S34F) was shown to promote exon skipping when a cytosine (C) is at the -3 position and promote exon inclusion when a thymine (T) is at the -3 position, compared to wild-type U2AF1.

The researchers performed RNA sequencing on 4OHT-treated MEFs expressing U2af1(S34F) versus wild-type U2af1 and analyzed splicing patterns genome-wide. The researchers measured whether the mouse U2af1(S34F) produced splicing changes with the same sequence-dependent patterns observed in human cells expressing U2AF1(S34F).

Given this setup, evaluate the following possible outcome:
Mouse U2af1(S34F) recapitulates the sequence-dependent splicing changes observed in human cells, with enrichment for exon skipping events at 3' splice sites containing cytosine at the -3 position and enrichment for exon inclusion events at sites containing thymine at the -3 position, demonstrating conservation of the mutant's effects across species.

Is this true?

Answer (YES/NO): NO